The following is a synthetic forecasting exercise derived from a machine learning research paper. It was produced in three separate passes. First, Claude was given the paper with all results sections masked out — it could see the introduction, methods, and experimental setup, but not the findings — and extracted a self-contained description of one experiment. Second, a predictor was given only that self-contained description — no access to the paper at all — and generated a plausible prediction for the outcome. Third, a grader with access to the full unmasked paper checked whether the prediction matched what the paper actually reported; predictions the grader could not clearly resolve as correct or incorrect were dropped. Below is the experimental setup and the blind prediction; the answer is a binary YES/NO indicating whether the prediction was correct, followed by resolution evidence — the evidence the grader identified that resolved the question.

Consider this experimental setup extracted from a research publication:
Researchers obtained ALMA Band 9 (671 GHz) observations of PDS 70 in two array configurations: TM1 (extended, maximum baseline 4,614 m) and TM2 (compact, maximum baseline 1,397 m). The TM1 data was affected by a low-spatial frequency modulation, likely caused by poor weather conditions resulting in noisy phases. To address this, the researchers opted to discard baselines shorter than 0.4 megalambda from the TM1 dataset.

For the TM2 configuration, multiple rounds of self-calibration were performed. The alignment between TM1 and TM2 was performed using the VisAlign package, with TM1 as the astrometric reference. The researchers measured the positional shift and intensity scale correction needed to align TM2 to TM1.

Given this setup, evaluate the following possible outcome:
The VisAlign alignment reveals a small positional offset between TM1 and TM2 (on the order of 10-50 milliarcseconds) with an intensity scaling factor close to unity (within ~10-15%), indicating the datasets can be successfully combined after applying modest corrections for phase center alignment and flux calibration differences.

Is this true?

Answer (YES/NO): NO